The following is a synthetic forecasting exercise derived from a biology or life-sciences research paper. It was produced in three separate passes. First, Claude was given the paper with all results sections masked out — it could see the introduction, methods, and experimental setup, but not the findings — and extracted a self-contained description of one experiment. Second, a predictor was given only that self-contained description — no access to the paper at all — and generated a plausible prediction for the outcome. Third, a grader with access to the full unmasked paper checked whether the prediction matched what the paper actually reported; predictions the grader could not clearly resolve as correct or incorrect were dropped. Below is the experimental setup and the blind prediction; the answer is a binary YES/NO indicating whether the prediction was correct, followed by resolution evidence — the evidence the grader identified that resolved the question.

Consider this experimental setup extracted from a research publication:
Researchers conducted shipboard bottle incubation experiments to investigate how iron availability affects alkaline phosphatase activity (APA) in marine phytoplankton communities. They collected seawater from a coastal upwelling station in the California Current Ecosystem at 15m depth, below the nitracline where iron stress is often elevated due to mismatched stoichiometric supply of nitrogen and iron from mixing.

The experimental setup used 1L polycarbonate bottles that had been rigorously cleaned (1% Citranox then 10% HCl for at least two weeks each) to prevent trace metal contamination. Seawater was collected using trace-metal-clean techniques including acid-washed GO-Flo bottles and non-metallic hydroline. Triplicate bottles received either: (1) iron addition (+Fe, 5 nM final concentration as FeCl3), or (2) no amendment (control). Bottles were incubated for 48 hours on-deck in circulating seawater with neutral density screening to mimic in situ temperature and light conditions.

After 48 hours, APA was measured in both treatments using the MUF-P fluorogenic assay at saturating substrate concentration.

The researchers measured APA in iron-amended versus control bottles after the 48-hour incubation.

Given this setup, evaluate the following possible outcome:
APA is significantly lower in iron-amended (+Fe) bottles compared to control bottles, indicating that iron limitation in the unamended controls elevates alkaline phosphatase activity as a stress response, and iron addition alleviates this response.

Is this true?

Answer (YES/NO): NO